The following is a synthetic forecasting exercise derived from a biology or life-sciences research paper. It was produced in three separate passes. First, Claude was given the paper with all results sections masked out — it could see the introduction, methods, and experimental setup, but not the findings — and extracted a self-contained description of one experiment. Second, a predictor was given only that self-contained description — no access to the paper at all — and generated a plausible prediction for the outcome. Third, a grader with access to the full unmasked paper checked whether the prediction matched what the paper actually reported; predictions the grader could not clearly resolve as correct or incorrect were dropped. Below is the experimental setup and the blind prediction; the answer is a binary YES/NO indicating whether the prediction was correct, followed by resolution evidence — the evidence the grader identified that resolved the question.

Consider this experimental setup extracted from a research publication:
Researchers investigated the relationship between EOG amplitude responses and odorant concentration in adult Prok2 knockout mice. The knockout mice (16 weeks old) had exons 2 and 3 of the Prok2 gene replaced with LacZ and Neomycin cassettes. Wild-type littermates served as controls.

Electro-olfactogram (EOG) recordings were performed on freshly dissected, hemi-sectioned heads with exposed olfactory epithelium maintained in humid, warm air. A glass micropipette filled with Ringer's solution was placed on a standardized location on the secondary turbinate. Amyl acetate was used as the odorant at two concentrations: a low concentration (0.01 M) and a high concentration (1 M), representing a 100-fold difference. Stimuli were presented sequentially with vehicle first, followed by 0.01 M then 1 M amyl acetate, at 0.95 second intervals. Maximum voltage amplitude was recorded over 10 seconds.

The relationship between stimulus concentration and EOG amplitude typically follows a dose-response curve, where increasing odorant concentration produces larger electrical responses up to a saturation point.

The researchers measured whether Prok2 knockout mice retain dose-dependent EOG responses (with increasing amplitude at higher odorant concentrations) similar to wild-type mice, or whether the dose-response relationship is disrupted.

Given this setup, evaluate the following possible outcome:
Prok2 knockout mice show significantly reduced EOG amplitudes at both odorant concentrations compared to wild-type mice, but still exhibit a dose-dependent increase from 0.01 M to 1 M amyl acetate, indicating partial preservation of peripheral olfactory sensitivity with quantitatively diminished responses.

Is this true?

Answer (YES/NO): NO